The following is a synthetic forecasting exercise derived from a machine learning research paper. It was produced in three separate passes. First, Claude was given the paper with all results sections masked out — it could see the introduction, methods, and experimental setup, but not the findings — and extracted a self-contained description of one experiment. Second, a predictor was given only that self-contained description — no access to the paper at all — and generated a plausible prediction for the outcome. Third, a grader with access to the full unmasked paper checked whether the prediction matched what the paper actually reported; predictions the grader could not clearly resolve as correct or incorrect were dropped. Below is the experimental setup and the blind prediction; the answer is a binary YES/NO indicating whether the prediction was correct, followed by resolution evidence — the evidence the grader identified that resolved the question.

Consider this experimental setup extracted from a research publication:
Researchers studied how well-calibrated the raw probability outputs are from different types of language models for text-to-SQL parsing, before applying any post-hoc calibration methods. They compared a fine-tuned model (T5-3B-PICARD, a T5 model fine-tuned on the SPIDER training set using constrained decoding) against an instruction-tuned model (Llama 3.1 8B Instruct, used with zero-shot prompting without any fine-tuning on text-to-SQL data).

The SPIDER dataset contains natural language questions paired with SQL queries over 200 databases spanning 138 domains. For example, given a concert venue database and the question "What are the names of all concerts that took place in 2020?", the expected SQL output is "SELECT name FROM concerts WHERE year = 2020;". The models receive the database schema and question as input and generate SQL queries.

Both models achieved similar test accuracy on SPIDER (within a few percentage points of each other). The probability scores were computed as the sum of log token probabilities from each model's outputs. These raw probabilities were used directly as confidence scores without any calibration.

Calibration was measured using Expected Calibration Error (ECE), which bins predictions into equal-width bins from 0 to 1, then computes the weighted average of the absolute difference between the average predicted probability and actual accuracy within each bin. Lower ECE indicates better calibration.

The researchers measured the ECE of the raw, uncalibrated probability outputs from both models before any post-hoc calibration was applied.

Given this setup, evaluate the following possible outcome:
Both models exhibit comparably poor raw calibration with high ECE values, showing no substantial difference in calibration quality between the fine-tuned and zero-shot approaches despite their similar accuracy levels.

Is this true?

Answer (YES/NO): NO